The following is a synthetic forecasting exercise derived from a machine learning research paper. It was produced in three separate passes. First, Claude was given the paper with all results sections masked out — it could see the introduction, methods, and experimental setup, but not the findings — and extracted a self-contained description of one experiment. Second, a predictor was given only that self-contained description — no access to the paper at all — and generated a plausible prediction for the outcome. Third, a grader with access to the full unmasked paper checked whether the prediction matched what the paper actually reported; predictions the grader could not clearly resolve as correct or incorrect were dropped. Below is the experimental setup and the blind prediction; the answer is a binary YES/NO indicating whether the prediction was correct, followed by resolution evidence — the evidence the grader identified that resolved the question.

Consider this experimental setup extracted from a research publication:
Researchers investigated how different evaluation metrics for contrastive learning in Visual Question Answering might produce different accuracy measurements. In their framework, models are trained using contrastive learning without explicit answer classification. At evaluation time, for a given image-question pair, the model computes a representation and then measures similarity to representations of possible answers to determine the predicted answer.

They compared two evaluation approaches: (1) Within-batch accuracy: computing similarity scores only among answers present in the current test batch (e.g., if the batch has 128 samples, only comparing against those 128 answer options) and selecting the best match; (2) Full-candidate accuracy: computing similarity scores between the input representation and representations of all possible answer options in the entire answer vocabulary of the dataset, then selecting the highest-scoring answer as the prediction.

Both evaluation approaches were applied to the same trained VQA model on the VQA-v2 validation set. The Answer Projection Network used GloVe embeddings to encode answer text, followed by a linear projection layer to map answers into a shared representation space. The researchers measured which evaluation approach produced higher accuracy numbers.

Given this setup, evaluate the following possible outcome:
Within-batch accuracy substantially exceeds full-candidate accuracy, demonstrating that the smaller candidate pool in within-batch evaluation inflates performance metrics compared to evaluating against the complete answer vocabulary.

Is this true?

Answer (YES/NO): YES